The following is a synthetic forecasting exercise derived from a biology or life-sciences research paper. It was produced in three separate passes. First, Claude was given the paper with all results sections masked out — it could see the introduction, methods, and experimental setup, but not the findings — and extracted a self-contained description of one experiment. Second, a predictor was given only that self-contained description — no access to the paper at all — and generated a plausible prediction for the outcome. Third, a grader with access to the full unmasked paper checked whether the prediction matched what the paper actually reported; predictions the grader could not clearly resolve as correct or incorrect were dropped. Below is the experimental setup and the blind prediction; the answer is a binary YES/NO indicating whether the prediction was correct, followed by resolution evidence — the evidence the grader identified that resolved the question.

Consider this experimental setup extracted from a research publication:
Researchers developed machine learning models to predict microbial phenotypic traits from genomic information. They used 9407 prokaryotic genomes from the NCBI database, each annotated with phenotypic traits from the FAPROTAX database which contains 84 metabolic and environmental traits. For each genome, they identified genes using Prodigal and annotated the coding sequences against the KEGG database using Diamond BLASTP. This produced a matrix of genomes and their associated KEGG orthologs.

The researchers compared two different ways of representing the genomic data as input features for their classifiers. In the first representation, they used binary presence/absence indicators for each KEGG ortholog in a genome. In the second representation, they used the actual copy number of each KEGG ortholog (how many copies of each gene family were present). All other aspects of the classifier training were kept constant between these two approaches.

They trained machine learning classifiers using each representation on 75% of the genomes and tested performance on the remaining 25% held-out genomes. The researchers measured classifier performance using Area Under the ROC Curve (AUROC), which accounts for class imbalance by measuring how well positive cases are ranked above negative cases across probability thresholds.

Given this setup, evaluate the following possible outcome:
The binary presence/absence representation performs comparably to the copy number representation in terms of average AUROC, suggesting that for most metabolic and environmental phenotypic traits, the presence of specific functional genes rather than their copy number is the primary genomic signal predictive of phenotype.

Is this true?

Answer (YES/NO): NO